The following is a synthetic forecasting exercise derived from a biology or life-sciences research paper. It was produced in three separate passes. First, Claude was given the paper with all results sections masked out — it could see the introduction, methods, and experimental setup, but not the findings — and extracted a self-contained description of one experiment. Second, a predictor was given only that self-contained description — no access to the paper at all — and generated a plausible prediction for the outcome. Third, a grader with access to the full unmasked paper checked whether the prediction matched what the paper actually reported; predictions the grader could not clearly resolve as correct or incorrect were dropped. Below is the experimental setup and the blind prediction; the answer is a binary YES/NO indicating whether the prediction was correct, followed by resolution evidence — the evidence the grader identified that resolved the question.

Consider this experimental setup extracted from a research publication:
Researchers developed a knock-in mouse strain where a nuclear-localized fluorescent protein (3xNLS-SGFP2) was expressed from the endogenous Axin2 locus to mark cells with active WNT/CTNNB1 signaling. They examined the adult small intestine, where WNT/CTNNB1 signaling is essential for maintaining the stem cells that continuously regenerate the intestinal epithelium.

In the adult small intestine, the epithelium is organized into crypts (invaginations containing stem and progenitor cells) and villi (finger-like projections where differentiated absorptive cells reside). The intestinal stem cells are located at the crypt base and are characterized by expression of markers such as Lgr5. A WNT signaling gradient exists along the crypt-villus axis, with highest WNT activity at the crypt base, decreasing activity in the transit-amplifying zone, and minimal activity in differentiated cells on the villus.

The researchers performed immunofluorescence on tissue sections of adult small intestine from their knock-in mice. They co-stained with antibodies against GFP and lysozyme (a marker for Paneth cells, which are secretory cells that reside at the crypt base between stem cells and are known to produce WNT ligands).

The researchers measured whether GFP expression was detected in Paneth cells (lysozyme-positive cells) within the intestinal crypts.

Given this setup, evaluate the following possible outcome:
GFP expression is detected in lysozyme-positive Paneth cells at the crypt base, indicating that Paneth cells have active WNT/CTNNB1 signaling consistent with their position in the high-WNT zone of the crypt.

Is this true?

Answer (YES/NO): NO